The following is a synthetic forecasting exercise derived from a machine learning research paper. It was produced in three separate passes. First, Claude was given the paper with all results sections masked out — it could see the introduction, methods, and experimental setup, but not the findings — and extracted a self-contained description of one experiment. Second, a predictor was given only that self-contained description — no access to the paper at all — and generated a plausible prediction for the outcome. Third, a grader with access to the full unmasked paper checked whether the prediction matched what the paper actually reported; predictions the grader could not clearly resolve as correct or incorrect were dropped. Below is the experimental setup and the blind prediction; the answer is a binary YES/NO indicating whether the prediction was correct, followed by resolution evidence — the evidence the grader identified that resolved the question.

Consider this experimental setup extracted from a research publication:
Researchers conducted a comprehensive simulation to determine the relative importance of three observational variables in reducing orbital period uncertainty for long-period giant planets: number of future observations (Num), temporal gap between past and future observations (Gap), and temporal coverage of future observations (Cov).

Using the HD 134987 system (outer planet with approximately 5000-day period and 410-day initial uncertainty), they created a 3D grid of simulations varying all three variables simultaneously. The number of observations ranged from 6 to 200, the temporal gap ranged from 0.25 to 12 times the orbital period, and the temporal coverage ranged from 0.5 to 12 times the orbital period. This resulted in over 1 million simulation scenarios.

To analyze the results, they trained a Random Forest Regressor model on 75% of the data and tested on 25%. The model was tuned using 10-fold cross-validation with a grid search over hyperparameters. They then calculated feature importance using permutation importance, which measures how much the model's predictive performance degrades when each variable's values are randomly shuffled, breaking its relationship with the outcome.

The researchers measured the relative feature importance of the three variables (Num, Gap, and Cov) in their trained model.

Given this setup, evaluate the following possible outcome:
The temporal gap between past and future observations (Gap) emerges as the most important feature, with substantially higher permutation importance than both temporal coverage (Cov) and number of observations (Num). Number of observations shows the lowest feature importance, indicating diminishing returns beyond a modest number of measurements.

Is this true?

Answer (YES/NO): NO